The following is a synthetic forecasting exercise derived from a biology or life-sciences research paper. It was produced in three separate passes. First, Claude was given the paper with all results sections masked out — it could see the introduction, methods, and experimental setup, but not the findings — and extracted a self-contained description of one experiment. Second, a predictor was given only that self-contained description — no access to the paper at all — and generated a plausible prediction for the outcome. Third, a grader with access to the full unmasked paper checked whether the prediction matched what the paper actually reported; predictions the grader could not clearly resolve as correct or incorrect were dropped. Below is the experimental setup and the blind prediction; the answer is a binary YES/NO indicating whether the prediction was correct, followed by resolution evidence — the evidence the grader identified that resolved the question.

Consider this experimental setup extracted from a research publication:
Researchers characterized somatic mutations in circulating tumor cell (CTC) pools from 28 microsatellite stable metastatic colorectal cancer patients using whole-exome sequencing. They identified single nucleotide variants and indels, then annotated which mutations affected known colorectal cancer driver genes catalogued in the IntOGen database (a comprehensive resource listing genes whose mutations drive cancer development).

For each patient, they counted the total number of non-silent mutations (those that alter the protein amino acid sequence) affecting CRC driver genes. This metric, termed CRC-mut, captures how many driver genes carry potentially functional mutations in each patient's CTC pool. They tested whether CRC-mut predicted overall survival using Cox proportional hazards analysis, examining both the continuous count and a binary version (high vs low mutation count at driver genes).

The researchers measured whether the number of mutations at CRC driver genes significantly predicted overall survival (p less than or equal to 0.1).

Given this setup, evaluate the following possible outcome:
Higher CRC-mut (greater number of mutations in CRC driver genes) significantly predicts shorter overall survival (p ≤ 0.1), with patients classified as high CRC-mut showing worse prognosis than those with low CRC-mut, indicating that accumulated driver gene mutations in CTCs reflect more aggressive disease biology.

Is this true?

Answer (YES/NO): NO